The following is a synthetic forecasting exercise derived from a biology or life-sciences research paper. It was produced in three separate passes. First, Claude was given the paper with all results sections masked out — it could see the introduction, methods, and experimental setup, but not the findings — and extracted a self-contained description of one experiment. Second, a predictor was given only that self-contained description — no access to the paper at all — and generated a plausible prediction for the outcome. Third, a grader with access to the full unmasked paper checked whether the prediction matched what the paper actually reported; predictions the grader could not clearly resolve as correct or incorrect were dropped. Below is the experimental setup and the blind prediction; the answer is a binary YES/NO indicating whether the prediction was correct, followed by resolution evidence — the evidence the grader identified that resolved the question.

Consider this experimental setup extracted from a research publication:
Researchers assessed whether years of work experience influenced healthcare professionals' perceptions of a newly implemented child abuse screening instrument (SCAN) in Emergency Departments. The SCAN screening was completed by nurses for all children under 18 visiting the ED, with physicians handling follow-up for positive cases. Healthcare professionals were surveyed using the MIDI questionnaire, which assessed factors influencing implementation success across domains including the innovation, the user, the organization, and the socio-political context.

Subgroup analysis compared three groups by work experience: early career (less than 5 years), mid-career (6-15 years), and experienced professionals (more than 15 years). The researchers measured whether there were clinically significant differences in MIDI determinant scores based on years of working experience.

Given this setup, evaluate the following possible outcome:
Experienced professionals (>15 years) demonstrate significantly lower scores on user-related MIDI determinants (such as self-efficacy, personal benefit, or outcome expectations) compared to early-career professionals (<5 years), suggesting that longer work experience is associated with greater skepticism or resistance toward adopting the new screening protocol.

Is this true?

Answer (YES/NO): NO